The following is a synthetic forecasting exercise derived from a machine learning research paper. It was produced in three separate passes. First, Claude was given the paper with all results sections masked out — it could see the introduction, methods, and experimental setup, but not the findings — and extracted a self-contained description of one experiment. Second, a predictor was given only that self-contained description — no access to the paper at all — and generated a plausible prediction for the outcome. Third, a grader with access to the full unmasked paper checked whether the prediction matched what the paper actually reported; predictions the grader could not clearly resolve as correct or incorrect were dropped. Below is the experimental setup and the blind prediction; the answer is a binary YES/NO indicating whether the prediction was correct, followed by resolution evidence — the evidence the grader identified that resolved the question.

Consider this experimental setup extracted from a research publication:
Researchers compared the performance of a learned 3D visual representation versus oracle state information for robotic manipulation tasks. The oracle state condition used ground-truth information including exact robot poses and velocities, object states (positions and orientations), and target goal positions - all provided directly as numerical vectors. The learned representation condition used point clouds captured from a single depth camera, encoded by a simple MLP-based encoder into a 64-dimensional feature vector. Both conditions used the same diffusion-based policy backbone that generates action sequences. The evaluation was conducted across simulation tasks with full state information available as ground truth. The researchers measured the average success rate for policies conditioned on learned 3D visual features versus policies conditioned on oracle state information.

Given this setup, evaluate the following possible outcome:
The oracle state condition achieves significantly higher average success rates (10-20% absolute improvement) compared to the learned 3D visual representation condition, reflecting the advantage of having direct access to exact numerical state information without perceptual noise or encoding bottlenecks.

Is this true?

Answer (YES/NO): NO